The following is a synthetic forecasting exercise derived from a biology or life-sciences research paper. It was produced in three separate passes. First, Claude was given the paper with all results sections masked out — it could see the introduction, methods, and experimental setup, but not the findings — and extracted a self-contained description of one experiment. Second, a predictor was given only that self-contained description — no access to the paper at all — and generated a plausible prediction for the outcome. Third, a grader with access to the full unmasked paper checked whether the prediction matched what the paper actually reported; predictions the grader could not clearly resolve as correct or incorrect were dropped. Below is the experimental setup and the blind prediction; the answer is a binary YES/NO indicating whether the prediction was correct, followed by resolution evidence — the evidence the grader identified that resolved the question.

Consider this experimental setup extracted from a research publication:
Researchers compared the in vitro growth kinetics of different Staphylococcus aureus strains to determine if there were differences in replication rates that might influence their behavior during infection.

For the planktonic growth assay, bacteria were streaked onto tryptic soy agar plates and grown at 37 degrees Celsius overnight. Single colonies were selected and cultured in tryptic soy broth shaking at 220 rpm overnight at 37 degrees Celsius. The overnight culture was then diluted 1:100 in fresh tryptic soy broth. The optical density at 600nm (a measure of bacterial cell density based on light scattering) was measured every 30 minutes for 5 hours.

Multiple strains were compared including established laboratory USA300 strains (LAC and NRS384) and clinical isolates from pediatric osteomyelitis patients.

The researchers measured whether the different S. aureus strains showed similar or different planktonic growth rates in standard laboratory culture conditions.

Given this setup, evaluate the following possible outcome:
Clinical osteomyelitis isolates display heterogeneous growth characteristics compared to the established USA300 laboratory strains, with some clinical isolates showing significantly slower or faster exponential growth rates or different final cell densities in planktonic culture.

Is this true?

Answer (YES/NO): NO